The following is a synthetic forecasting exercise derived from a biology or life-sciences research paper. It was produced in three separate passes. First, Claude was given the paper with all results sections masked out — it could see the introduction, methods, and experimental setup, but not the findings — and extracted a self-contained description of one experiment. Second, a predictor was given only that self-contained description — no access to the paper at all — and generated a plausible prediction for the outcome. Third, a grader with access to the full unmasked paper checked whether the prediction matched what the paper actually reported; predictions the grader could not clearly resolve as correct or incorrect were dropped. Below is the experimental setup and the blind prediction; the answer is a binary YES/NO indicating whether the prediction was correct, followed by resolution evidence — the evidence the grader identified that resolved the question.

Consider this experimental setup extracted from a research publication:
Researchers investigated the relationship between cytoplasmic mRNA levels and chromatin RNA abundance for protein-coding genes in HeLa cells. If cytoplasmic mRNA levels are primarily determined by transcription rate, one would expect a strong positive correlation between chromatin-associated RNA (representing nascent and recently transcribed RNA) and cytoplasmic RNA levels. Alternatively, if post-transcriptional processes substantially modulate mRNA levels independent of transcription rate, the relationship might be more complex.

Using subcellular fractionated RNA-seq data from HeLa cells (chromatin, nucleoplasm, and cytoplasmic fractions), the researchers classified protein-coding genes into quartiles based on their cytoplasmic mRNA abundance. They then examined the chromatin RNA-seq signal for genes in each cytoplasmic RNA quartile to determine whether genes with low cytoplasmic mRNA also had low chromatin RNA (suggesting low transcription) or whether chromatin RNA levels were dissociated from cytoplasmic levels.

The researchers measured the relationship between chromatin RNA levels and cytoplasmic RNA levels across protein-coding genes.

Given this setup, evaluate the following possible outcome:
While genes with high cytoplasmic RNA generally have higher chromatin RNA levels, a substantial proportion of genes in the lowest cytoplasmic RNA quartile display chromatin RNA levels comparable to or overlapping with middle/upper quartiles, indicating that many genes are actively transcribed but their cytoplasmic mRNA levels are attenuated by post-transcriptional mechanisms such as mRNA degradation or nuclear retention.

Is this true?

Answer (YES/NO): YES